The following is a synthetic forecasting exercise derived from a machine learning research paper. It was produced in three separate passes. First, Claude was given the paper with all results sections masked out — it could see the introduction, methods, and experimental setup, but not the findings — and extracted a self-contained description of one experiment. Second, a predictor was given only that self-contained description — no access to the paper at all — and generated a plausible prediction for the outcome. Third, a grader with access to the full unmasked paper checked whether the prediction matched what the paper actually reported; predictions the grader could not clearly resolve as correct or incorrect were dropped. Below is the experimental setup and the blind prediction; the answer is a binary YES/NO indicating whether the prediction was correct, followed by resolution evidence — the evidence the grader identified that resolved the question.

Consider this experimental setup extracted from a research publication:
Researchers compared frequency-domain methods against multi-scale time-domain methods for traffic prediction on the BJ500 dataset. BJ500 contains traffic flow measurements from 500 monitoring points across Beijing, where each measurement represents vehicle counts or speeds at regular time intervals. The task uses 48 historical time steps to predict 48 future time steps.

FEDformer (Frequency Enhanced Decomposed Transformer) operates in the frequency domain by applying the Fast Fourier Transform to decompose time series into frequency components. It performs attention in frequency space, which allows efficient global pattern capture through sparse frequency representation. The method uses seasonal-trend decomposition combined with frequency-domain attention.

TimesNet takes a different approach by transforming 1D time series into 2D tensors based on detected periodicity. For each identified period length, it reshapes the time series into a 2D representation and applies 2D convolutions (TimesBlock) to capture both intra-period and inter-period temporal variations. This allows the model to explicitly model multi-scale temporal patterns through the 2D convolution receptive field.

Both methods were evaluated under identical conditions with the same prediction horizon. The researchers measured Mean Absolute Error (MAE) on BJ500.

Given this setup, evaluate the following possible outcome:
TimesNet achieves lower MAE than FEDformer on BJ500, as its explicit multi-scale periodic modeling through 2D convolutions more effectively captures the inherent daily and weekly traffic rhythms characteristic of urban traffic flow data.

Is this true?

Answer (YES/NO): YES